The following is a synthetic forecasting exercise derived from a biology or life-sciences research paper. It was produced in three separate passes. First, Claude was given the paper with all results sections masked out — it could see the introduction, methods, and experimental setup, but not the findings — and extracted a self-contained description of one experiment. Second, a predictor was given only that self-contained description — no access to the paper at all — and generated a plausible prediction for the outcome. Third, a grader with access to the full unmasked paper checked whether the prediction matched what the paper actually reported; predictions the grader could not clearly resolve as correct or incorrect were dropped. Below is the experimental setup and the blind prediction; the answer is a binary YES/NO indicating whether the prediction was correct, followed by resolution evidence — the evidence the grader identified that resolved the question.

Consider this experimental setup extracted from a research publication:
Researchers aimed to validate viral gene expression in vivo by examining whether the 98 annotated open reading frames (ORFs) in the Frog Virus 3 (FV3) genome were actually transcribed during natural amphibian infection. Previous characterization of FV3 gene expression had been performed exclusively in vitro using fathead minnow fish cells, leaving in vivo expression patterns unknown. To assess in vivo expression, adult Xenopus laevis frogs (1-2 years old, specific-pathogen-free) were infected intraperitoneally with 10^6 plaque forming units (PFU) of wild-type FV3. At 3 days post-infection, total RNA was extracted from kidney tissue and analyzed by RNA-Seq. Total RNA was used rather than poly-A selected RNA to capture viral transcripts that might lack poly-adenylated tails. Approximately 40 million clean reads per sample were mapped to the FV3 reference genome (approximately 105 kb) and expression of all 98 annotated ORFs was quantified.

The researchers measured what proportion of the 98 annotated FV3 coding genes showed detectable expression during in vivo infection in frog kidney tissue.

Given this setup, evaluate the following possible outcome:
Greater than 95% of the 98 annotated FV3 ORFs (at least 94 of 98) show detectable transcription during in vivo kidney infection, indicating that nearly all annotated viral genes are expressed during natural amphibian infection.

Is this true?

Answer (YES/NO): YES